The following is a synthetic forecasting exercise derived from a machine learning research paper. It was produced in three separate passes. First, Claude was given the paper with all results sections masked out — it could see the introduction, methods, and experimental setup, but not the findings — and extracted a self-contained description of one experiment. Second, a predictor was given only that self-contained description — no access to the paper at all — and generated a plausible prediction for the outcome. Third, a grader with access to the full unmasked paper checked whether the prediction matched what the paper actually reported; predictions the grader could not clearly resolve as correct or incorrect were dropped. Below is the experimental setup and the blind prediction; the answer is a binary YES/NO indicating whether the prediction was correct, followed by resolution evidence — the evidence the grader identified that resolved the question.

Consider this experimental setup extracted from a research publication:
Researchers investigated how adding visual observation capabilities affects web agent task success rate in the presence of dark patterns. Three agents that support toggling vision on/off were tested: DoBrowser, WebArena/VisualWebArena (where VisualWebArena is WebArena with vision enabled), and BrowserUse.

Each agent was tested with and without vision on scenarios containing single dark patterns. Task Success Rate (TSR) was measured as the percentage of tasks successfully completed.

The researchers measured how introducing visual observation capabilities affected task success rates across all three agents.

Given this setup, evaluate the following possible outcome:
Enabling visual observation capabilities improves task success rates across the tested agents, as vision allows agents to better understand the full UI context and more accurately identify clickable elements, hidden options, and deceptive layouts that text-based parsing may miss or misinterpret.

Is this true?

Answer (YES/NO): NO